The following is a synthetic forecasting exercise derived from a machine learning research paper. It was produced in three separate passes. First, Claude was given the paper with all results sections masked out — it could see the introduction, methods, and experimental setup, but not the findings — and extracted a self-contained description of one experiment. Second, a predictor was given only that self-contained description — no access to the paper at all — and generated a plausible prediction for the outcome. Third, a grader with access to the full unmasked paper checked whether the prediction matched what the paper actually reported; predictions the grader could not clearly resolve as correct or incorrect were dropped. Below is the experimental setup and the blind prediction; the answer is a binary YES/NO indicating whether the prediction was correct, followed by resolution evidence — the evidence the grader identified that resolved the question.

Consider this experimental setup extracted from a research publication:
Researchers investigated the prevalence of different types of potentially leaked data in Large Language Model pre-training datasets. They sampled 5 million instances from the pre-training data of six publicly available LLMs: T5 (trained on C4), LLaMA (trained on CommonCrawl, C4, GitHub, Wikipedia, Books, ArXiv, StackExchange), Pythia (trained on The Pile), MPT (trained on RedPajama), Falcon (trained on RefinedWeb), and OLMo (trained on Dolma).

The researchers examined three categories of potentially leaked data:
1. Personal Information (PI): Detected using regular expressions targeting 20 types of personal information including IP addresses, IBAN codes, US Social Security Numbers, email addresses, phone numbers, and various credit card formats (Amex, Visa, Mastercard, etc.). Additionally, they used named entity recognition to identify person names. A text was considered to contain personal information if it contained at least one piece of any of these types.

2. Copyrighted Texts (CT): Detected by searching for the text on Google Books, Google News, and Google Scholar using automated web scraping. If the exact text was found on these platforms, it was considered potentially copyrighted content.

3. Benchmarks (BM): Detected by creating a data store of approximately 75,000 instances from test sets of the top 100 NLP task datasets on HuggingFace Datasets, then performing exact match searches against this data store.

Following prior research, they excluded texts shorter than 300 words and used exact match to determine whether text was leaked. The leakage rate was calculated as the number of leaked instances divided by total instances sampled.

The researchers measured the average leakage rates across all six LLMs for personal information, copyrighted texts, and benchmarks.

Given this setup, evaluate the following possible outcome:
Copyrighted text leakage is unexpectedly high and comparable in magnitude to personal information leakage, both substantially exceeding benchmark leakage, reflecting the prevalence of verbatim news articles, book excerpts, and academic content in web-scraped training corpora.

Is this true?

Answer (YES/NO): NO